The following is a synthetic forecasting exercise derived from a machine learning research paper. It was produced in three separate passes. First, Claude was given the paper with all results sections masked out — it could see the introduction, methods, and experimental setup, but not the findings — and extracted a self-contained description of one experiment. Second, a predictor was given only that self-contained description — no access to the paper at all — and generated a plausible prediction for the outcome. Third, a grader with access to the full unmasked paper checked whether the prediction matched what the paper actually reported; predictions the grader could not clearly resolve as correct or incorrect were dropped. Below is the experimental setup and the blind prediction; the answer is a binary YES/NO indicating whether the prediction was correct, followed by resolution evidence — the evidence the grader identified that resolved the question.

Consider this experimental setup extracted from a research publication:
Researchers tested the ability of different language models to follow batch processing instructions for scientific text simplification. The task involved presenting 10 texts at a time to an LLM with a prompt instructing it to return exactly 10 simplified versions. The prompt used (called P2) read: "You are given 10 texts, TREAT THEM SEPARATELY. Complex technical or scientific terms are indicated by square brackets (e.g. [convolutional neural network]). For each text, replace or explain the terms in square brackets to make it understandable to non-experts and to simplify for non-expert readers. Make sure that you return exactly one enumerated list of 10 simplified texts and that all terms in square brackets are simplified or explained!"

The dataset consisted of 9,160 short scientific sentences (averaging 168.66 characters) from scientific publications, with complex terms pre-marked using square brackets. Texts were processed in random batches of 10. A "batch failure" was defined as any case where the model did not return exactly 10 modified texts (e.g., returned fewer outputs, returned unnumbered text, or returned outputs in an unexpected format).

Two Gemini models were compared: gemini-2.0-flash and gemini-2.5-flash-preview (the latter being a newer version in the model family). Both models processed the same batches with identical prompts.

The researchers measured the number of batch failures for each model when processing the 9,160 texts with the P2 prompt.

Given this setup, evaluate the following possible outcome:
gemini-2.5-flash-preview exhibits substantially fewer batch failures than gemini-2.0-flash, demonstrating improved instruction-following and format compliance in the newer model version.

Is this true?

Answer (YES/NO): NO